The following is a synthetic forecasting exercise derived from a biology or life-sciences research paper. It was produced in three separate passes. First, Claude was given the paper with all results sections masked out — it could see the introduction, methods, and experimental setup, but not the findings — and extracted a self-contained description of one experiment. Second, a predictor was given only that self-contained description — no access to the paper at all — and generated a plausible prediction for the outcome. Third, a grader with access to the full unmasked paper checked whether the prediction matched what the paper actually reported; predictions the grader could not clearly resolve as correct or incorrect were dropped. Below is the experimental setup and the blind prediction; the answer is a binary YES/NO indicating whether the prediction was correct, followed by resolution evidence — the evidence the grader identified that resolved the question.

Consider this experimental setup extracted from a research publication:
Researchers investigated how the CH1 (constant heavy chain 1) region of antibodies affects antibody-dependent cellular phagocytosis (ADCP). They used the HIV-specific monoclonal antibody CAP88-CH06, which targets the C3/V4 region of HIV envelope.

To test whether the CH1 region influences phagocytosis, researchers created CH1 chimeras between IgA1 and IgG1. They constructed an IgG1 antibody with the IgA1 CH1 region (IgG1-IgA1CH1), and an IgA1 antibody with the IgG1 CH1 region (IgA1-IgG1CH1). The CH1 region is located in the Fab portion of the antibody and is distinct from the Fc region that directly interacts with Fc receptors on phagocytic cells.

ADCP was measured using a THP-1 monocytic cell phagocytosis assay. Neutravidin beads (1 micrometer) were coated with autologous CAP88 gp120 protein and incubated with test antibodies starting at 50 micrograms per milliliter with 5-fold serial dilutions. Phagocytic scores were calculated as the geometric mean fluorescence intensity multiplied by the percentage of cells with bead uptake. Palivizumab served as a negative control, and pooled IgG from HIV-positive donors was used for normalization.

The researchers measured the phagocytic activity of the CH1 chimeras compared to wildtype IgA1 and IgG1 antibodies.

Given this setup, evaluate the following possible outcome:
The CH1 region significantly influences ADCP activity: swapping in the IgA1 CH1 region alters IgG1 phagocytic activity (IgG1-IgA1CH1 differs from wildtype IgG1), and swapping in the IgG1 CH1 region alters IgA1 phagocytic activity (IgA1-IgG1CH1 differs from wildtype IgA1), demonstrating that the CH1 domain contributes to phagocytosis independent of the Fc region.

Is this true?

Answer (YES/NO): NO